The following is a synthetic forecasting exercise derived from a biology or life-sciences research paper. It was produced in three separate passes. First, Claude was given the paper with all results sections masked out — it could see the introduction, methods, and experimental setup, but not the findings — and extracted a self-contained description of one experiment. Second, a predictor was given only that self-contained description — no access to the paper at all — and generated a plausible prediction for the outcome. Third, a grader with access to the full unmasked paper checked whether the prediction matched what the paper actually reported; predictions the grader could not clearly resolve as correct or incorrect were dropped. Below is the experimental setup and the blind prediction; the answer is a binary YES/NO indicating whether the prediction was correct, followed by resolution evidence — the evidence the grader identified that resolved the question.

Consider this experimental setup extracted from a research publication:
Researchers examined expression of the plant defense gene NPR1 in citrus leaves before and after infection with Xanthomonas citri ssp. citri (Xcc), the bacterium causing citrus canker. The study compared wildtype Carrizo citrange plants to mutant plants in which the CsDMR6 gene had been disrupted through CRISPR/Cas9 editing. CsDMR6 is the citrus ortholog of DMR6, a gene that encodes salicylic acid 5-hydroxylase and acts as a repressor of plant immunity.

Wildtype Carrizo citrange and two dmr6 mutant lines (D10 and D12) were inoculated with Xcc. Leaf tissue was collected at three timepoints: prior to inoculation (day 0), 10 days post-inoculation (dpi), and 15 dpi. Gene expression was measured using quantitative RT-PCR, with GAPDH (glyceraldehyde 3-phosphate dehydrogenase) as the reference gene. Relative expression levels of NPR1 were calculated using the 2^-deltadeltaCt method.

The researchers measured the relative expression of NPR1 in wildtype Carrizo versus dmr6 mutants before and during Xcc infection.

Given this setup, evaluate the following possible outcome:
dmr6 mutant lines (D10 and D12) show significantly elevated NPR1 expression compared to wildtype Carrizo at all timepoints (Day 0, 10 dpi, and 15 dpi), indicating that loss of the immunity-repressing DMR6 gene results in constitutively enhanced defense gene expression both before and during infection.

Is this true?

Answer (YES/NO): NO